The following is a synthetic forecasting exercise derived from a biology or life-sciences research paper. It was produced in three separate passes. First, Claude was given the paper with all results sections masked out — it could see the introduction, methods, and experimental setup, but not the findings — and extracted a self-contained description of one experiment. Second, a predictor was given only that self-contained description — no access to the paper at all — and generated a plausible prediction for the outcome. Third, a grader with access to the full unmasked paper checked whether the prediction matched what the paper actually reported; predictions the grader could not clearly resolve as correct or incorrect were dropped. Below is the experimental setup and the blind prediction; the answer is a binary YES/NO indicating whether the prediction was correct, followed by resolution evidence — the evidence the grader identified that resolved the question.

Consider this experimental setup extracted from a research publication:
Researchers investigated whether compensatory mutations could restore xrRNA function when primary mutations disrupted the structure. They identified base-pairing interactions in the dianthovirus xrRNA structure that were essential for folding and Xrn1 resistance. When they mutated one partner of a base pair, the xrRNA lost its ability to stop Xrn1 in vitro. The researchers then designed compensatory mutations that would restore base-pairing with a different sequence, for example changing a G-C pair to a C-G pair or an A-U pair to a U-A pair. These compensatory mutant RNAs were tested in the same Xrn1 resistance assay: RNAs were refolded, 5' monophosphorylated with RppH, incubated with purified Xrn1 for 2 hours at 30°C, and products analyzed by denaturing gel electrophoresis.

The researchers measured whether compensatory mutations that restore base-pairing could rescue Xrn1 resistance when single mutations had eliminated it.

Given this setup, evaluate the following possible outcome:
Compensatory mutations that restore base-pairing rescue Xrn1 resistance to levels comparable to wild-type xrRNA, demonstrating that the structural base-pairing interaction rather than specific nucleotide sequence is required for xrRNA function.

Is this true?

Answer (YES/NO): NO